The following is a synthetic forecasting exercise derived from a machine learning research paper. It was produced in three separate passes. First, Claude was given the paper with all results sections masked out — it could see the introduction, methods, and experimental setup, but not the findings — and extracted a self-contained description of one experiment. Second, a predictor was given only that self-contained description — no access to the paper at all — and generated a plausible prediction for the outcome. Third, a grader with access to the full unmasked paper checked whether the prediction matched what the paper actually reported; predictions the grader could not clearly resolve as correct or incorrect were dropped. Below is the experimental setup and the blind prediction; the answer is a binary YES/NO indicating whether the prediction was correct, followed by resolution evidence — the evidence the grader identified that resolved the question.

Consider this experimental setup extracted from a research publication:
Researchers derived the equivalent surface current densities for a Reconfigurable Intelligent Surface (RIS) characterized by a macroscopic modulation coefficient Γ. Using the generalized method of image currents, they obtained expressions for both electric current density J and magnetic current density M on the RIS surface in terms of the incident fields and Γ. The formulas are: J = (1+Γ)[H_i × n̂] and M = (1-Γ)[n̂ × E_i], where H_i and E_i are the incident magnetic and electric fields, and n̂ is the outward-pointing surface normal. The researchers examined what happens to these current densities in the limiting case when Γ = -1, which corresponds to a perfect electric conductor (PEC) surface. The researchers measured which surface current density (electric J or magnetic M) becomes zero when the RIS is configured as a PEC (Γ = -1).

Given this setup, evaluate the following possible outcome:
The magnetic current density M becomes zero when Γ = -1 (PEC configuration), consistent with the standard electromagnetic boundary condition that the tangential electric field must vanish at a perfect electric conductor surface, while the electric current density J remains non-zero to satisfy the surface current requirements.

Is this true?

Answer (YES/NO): NO